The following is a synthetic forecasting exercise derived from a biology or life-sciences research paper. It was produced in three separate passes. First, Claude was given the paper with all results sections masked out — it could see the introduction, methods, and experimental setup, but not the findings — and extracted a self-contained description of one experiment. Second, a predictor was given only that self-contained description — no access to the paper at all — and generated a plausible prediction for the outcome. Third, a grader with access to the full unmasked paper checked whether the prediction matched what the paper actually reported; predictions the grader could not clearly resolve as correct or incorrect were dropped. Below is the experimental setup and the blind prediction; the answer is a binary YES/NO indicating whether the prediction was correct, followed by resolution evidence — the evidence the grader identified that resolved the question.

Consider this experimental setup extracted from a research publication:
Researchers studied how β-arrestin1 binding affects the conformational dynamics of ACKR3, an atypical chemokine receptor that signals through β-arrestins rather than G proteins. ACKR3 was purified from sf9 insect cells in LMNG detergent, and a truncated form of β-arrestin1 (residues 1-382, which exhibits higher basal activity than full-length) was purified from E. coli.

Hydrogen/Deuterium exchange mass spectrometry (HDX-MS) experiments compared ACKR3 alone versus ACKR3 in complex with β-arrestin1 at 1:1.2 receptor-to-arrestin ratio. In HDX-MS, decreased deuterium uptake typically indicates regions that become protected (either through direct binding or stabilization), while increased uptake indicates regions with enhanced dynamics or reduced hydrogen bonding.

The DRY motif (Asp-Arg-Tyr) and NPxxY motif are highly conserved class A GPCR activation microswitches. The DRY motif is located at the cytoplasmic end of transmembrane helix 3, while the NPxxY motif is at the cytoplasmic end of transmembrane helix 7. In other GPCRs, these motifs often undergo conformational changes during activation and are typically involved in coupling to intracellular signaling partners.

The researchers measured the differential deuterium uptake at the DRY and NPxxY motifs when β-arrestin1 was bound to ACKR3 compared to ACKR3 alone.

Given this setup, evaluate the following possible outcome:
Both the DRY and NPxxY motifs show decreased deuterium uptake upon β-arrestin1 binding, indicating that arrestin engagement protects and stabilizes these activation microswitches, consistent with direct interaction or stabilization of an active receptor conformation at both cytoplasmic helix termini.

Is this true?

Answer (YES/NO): NO